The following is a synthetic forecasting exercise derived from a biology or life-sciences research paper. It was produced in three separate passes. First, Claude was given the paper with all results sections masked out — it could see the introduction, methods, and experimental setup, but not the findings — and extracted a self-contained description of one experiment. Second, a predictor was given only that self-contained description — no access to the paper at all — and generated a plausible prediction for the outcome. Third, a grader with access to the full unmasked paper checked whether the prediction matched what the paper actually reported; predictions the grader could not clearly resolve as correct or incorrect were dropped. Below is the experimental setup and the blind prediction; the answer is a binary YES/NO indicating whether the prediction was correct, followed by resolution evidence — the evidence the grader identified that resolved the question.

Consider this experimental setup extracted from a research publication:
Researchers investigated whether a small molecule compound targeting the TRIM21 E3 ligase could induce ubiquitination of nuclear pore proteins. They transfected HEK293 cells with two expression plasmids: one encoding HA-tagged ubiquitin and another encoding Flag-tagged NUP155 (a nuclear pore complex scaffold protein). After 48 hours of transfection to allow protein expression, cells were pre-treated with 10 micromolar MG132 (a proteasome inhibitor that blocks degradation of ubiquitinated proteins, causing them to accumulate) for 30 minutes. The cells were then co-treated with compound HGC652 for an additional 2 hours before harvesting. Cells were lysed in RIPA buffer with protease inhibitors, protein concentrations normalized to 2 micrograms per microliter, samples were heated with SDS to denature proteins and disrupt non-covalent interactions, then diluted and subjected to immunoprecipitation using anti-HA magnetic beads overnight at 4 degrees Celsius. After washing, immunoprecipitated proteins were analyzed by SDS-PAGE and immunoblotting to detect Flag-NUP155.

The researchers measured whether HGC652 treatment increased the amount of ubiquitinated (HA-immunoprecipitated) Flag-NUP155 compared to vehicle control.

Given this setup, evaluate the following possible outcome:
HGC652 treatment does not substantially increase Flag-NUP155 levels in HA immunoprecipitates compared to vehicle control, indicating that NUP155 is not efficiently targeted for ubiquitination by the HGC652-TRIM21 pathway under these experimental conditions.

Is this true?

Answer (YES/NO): NO